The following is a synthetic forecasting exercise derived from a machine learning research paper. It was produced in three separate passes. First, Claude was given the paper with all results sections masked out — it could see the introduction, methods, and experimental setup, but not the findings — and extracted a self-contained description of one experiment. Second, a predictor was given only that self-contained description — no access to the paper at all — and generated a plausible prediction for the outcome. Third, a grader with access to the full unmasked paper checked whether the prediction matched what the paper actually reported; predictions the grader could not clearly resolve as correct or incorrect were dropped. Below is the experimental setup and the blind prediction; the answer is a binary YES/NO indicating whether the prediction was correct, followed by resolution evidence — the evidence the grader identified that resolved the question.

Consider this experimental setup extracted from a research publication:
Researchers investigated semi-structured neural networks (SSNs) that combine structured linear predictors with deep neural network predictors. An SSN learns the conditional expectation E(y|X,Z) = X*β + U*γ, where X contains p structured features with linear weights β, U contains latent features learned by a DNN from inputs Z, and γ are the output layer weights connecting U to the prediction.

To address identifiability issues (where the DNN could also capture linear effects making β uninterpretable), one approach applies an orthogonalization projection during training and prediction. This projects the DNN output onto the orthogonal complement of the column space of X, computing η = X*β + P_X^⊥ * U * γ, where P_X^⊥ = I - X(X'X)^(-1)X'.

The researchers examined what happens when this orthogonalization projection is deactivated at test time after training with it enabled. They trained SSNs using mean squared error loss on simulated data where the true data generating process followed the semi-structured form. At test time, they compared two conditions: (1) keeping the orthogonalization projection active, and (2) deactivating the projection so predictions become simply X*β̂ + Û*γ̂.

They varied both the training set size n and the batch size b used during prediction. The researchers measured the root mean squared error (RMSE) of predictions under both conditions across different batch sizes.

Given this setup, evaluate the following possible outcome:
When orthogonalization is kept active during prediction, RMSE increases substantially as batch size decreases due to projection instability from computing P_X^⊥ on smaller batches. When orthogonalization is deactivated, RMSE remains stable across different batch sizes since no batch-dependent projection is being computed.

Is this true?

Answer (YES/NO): YES